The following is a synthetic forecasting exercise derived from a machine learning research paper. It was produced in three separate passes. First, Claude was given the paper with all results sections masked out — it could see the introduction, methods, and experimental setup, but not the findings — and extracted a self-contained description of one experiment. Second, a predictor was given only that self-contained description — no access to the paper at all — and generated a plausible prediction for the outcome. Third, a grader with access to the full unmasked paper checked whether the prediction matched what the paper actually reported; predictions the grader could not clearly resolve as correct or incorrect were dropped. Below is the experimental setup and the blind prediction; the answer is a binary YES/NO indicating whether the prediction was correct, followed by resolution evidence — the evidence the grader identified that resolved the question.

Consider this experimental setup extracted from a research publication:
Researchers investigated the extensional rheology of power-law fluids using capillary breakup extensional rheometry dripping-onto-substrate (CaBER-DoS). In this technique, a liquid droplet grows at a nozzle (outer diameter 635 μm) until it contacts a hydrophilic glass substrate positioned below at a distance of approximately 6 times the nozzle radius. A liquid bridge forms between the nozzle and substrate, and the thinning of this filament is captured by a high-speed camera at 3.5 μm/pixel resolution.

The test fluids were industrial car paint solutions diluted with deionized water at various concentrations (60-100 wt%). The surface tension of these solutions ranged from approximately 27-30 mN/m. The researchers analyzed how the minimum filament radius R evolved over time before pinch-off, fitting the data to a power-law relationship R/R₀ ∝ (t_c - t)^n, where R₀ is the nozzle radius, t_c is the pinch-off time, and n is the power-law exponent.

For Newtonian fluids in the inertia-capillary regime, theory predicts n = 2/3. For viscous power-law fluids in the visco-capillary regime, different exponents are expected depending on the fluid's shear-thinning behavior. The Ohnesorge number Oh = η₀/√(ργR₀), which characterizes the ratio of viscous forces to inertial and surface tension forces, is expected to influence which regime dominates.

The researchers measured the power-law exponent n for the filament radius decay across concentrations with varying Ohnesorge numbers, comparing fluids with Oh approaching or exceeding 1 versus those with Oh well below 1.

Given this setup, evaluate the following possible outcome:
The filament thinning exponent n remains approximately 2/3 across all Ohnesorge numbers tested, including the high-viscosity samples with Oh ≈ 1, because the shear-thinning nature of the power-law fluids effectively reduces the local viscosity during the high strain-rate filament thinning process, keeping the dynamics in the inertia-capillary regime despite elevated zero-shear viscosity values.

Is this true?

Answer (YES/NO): NO